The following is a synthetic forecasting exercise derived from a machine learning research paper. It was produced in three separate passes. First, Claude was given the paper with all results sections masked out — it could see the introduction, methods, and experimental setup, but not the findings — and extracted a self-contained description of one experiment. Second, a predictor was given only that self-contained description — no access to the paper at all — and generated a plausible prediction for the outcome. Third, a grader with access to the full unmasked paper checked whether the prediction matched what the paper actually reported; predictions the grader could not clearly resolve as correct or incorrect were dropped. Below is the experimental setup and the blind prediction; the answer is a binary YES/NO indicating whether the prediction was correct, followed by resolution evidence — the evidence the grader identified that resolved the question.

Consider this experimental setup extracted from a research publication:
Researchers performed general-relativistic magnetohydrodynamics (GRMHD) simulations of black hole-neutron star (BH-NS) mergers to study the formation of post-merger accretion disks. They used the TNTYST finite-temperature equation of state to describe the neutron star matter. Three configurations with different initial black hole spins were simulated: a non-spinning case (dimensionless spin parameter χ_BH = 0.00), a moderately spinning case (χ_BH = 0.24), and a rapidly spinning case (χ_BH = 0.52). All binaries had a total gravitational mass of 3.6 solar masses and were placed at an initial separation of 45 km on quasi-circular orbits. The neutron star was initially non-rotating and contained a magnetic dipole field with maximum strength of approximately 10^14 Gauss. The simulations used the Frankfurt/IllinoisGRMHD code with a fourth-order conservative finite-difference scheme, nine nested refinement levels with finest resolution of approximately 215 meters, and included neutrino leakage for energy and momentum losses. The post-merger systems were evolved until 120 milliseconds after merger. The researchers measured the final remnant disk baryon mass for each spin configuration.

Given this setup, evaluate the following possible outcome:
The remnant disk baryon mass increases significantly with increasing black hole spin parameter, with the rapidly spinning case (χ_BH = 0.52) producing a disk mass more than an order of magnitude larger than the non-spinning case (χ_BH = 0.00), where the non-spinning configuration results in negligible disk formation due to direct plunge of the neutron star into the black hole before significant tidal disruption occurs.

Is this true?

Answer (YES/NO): NO